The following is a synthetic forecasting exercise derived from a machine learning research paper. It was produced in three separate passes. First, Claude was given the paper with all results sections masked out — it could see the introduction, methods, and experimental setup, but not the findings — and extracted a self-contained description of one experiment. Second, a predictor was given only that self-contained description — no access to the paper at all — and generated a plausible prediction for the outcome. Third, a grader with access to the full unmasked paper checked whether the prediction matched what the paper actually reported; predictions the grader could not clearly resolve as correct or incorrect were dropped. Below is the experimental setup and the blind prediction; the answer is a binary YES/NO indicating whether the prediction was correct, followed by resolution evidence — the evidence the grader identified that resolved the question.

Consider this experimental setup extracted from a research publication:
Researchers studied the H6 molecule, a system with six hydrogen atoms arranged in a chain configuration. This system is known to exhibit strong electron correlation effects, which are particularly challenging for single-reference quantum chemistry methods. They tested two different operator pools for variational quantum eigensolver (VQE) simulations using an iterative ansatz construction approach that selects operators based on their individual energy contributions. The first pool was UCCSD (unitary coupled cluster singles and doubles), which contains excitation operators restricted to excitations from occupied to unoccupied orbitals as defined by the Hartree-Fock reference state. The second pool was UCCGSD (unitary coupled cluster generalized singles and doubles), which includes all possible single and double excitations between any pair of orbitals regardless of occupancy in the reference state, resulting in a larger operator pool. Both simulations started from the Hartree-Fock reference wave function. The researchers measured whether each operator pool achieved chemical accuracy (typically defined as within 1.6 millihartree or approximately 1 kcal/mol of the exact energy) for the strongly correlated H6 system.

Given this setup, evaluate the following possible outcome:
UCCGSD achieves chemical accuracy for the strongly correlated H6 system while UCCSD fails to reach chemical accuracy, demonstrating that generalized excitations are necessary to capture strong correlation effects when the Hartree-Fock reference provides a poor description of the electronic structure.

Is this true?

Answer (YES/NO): YES